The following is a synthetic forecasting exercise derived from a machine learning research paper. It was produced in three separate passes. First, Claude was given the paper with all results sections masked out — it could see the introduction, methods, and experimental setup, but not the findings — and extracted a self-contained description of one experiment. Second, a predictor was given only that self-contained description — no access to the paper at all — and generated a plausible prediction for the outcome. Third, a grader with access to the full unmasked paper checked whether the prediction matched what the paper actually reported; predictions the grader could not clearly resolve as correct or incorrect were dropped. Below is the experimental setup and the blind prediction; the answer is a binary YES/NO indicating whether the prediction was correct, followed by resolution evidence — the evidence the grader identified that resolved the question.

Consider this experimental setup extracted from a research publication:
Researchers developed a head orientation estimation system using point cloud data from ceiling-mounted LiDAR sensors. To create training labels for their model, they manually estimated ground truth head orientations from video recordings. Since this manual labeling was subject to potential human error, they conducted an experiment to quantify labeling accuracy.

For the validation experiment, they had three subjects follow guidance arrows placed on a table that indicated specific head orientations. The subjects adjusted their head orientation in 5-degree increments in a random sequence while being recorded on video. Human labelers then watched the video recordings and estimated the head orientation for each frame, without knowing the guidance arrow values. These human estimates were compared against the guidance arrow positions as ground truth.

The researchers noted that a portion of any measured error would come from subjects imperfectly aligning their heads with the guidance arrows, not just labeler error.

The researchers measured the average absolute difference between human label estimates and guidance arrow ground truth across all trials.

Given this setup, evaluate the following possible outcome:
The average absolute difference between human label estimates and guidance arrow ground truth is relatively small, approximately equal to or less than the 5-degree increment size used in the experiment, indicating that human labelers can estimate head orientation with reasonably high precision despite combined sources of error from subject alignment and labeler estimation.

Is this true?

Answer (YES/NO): YES